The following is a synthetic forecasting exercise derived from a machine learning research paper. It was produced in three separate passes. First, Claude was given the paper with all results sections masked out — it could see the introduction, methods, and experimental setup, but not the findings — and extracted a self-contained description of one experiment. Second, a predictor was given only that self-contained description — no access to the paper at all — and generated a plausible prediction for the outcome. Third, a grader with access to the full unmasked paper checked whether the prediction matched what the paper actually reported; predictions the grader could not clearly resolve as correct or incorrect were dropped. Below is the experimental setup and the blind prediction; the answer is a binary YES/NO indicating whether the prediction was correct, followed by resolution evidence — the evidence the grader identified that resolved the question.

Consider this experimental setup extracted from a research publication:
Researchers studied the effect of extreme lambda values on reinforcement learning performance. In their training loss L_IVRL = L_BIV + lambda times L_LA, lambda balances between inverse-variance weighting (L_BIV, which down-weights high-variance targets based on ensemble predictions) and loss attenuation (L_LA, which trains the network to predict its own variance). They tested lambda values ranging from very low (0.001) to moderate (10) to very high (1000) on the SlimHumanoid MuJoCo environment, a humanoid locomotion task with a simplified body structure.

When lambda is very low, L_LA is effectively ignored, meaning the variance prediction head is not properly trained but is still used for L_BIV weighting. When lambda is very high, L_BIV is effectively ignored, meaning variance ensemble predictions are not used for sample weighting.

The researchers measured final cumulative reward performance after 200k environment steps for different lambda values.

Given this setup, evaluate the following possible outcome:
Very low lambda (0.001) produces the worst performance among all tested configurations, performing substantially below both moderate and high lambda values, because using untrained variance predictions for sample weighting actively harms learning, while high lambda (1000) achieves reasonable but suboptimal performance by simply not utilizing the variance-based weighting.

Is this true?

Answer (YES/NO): NO